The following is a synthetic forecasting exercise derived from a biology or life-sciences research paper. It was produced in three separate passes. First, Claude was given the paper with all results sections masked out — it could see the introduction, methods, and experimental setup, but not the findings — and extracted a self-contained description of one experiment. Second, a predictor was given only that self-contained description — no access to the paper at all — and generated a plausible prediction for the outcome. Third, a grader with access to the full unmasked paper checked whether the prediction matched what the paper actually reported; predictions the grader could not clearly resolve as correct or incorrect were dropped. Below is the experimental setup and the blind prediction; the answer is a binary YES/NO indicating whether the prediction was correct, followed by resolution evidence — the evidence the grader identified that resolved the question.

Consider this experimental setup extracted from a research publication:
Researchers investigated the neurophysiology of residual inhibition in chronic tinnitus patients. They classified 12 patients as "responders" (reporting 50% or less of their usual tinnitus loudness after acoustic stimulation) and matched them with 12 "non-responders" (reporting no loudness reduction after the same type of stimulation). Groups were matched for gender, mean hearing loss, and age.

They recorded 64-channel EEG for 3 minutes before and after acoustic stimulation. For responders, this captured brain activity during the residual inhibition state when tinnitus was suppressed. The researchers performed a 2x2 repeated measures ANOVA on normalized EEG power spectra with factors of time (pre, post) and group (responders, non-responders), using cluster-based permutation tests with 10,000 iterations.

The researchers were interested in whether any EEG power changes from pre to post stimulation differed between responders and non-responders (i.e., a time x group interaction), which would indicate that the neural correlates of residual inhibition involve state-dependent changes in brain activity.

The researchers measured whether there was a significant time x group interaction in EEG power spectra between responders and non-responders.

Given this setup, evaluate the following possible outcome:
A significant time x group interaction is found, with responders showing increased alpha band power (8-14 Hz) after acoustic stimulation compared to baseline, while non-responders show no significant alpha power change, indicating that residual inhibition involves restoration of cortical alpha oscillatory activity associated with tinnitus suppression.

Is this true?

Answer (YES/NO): NO